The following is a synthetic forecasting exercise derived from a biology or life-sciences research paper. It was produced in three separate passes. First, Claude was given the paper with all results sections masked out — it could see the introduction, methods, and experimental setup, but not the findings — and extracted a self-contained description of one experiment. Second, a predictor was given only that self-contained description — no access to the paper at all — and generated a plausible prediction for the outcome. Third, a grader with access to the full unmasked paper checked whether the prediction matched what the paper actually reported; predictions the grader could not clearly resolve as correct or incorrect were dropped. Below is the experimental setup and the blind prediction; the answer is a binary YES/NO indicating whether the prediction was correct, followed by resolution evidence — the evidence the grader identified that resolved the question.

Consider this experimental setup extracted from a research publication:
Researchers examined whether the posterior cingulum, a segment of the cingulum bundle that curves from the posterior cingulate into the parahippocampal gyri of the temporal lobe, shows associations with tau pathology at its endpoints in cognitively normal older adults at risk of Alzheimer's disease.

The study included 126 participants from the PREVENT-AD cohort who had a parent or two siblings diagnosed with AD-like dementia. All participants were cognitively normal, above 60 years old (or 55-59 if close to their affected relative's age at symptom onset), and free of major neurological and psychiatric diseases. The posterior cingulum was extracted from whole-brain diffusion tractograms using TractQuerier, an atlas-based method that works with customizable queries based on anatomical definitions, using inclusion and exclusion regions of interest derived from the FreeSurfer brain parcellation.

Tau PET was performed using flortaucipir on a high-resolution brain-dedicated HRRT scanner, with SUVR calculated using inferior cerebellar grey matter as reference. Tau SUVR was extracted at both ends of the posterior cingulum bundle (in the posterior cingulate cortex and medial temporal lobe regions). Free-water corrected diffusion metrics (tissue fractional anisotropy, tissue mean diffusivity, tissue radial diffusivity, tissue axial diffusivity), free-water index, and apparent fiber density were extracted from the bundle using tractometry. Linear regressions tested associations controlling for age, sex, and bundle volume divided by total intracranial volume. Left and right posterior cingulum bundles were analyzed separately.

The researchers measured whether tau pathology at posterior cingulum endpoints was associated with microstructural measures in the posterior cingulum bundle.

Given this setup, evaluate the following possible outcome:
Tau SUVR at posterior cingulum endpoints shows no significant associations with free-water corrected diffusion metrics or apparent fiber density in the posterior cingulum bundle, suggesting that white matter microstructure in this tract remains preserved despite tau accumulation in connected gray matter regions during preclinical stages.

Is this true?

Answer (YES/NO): YES